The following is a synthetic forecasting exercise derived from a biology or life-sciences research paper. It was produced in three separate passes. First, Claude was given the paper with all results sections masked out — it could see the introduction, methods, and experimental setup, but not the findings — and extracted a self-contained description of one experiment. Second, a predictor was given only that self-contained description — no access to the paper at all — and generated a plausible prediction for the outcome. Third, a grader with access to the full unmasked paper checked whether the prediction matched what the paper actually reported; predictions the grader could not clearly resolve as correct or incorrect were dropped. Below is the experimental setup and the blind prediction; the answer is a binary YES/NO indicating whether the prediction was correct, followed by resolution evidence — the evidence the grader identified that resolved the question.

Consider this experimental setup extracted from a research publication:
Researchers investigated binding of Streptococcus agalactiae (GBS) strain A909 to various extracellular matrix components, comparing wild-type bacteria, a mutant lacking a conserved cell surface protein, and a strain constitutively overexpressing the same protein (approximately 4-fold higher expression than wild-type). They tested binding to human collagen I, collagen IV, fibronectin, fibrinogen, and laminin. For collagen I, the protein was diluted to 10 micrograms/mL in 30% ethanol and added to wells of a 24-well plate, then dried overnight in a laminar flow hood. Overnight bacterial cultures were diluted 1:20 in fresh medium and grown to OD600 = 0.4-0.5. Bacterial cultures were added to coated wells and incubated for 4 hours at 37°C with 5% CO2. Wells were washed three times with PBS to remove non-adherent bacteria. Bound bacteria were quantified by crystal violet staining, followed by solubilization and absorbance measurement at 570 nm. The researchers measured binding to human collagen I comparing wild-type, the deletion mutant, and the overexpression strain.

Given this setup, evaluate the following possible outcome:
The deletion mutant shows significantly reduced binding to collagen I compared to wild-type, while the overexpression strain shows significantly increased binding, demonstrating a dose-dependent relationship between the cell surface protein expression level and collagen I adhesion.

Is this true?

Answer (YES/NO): YES